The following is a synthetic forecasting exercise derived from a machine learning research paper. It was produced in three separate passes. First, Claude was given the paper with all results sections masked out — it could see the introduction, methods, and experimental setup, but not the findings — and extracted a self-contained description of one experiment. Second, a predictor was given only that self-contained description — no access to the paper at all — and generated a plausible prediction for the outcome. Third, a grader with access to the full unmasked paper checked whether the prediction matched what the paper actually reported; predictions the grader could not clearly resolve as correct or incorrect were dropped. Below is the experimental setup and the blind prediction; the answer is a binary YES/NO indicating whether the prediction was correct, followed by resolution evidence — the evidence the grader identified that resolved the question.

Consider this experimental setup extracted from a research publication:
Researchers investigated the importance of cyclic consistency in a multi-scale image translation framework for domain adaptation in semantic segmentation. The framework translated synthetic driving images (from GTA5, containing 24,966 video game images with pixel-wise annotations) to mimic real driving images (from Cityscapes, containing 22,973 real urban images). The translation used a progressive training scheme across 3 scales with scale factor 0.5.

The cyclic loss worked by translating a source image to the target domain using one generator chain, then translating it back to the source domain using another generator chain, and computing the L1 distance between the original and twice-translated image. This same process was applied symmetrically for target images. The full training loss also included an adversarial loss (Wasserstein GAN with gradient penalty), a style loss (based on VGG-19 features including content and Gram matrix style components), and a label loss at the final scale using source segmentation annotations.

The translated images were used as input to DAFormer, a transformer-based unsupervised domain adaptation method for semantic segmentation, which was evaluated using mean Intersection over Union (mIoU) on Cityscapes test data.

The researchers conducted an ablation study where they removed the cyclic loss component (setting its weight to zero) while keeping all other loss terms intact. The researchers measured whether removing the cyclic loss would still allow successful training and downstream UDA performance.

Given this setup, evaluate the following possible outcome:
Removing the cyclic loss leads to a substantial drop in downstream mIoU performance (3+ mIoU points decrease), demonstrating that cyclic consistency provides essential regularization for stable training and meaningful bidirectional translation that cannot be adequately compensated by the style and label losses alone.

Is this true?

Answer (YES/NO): NO